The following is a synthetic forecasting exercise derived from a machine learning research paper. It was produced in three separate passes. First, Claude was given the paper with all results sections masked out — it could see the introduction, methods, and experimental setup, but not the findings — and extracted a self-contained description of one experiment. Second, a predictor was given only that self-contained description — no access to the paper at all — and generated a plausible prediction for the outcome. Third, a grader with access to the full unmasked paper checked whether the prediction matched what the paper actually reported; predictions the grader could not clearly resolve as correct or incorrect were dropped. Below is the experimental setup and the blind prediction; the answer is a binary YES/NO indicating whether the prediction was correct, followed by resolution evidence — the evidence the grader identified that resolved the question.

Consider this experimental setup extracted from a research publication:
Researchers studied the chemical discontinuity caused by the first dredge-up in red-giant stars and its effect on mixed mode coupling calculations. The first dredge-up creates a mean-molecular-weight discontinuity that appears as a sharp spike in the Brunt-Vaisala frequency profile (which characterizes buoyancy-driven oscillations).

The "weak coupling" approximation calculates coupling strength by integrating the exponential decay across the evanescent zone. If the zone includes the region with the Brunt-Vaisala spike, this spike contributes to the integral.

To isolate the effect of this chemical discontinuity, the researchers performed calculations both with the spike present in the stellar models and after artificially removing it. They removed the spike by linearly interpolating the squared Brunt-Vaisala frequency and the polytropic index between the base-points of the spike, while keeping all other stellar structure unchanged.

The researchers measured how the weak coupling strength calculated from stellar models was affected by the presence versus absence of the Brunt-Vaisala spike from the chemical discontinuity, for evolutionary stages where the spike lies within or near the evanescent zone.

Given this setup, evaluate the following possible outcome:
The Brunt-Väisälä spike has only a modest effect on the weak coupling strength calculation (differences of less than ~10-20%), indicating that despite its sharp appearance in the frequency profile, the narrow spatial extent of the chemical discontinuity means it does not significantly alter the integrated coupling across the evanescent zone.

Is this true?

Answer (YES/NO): YES